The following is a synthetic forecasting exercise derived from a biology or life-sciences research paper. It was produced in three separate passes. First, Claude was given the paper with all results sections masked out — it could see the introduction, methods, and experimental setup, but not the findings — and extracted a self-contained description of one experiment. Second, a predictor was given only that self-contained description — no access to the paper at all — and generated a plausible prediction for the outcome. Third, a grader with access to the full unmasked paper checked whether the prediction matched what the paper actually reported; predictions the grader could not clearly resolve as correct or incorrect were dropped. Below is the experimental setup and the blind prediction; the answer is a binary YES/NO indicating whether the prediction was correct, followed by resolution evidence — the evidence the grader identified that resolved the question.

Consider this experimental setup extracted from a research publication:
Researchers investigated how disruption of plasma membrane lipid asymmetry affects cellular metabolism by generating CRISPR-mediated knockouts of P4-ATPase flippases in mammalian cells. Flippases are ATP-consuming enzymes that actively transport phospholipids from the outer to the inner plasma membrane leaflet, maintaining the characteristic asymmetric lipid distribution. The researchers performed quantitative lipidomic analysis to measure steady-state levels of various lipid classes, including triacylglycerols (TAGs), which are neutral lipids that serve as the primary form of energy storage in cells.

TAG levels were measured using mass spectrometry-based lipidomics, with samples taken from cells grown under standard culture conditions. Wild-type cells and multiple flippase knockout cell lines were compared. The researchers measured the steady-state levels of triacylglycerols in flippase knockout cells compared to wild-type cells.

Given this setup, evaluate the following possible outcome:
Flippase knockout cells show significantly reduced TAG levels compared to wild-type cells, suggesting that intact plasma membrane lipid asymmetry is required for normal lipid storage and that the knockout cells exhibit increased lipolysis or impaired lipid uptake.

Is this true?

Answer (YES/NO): YES